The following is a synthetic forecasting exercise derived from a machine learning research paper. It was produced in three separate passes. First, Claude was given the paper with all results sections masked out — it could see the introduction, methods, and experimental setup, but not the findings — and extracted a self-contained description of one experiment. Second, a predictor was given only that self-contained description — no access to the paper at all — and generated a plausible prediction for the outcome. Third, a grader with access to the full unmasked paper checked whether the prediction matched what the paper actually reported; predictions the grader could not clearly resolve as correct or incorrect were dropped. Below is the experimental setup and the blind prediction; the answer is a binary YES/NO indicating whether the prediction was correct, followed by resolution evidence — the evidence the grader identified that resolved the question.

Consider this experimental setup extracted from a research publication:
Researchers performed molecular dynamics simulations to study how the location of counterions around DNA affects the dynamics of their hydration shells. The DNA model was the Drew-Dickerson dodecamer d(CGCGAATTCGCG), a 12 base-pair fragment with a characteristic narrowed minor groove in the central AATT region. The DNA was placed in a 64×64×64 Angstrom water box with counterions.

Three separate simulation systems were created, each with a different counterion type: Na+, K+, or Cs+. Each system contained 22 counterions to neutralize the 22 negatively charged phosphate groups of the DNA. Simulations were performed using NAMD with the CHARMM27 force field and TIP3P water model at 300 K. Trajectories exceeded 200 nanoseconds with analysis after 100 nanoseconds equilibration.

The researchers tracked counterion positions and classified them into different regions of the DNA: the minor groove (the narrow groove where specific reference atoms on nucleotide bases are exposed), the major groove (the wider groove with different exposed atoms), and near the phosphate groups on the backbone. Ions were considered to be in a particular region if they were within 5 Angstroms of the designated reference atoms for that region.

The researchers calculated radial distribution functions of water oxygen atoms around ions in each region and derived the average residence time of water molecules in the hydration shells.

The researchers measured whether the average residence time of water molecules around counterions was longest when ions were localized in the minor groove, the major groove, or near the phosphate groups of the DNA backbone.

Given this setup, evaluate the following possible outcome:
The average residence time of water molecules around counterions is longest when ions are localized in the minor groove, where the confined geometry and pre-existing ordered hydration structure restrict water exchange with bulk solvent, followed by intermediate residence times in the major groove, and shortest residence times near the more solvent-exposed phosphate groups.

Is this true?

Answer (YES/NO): YES